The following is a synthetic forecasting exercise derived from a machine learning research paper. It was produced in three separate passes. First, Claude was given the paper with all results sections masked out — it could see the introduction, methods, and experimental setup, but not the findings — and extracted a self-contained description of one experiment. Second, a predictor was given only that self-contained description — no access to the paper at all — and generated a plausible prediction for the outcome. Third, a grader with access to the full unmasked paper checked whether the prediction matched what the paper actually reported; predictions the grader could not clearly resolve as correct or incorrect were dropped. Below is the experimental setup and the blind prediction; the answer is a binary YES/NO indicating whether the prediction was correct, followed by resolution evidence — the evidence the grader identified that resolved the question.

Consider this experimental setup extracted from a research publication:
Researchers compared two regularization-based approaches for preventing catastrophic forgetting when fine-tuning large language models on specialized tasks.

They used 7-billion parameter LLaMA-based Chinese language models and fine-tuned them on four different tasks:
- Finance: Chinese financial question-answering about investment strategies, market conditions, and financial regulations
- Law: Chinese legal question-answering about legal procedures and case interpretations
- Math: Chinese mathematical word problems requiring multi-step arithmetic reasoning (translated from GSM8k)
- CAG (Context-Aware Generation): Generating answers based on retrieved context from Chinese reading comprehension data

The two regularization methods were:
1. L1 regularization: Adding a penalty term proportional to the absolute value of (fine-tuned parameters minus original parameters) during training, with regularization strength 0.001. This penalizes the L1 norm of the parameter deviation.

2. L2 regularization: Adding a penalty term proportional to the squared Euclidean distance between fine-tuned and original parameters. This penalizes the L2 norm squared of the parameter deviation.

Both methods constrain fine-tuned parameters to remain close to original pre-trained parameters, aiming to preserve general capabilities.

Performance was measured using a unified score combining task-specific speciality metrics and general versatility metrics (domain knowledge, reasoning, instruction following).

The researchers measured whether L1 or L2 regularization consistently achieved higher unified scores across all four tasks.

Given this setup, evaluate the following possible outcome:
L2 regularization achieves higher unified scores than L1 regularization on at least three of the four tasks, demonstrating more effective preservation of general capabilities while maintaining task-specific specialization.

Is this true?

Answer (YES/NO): NO